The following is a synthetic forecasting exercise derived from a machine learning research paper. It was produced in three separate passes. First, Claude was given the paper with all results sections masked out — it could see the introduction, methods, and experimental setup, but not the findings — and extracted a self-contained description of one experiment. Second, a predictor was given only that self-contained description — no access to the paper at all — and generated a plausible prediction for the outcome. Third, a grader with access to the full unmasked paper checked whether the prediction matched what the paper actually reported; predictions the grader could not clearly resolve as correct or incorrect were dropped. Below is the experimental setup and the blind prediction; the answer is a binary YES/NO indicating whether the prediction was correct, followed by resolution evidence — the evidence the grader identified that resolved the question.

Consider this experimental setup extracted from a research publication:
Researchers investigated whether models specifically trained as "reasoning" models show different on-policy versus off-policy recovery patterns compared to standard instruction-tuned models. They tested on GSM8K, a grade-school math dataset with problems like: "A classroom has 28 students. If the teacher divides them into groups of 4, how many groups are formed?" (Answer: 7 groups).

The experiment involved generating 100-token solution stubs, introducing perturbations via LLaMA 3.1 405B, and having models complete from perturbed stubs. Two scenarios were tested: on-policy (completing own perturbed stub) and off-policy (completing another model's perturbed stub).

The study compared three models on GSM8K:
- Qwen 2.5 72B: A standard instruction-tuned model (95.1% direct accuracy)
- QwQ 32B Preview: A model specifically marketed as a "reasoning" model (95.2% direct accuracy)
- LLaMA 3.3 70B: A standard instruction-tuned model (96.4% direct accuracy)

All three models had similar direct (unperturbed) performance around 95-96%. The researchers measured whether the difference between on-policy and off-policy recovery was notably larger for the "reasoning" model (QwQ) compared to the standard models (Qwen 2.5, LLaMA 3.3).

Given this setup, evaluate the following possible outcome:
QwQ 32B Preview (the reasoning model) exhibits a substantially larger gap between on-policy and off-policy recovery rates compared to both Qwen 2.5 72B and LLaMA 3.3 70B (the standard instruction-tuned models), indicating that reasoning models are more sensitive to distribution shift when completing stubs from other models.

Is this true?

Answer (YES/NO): YES